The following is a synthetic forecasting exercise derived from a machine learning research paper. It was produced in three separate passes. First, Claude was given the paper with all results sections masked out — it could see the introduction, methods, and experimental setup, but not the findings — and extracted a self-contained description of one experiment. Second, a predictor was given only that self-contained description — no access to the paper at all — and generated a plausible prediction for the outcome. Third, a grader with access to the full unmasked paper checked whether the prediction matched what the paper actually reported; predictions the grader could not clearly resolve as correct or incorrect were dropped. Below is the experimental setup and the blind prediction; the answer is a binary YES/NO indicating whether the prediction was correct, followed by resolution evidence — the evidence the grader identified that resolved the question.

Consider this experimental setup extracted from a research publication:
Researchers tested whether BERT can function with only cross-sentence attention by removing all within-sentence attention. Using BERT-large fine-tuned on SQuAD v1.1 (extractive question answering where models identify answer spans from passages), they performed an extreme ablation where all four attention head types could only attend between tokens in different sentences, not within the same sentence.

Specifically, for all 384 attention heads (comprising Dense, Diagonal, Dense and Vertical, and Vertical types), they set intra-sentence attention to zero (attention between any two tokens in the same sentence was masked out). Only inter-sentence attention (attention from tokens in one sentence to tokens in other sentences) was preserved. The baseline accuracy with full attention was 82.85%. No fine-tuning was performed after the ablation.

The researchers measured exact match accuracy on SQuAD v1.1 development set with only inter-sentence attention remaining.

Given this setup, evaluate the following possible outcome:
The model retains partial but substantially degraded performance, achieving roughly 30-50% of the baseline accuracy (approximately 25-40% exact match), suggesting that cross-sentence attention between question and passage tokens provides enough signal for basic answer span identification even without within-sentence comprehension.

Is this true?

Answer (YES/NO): NO